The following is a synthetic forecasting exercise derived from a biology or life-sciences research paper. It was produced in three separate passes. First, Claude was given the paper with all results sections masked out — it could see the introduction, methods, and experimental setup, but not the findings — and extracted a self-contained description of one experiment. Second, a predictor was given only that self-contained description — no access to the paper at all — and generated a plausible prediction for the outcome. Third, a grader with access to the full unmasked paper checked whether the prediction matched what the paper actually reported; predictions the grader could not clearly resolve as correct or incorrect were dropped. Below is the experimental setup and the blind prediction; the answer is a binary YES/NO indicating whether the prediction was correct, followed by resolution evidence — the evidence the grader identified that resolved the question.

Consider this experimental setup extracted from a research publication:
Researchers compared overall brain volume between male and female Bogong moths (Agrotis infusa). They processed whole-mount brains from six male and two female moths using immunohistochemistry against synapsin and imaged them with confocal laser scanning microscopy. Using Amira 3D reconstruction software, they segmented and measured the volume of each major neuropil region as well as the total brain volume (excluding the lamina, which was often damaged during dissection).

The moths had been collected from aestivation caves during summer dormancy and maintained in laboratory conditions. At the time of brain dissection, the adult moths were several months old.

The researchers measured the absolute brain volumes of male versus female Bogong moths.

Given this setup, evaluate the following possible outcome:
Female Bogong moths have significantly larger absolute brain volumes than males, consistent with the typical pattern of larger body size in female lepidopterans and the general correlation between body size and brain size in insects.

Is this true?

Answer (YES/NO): NO